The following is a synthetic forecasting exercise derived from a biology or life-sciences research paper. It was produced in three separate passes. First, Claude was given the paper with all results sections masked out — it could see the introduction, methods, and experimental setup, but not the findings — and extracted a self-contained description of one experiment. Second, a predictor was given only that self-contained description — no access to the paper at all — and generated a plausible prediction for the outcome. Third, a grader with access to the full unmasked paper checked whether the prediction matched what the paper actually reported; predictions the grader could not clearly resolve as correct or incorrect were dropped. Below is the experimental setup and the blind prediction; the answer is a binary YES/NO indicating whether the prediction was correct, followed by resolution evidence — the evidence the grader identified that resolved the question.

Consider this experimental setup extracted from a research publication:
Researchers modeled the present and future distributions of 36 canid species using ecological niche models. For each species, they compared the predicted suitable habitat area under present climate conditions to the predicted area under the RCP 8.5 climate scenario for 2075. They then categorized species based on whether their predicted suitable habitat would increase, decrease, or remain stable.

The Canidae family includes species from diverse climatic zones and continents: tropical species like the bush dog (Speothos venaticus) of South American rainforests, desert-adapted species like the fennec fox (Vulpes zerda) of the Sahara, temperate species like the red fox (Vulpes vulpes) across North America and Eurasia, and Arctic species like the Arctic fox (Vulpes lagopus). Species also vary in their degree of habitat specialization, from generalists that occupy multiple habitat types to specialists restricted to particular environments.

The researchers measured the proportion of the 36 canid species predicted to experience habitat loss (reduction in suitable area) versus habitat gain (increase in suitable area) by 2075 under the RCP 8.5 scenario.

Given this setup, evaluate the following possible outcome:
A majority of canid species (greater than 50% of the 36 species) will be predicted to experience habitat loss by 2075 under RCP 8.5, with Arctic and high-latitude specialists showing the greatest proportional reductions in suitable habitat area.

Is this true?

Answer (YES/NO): NO